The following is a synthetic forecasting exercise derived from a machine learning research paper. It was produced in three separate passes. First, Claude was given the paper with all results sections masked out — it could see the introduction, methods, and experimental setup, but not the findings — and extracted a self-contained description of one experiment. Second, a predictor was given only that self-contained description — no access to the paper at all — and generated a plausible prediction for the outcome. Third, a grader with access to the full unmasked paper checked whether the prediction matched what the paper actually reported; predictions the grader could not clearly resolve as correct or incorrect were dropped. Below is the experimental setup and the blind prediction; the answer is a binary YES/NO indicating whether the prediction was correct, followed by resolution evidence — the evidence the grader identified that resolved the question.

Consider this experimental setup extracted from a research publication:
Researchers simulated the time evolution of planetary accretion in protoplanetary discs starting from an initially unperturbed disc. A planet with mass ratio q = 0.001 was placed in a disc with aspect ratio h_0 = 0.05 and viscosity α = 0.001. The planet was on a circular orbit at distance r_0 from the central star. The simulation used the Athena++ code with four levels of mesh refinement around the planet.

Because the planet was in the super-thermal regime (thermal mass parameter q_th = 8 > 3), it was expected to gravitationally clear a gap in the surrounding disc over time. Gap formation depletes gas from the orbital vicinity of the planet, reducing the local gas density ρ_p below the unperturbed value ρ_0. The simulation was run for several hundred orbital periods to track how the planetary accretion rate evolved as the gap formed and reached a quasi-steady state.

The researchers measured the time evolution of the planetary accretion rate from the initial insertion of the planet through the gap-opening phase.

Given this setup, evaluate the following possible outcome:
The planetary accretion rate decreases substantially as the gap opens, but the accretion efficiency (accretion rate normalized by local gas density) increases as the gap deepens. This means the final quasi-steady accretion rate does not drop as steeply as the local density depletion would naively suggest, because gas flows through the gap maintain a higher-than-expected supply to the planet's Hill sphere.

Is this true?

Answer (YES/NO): NO